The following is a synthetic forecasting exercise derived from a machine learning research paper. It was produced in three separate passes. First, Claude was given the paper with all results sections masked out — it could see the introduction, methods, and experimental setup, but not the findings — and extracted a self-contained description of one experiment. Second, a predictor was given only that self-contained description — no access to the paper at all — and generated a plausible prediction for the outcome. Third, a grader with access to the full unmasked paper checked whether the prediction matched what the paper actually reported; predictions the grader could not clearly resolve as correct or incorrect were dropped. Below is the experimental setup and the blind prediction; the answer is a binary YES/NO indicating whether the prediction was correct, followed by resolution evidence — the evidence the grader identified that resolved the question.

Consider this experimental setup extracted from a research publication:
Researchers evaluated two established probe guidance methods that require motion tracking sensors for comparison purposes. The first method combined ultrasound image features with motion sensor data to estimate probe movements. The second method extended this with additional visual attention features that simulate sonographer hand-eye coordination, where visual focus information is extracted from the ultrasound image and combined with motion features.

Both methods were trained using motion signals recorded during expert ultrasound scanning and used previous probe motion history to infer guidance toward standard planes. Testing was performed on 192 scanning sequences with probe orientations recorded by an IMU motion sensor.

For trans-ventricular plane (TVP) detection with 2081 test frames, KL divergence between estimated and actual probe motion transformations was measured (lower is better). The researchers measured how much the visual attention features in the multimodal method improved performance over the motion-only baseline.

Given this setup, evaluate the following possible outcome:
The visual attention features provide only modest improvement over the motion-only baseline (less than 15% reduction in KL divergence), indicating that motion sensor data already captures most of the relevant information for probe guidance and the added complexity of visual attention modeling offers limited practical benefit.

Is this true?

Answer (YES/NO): YES